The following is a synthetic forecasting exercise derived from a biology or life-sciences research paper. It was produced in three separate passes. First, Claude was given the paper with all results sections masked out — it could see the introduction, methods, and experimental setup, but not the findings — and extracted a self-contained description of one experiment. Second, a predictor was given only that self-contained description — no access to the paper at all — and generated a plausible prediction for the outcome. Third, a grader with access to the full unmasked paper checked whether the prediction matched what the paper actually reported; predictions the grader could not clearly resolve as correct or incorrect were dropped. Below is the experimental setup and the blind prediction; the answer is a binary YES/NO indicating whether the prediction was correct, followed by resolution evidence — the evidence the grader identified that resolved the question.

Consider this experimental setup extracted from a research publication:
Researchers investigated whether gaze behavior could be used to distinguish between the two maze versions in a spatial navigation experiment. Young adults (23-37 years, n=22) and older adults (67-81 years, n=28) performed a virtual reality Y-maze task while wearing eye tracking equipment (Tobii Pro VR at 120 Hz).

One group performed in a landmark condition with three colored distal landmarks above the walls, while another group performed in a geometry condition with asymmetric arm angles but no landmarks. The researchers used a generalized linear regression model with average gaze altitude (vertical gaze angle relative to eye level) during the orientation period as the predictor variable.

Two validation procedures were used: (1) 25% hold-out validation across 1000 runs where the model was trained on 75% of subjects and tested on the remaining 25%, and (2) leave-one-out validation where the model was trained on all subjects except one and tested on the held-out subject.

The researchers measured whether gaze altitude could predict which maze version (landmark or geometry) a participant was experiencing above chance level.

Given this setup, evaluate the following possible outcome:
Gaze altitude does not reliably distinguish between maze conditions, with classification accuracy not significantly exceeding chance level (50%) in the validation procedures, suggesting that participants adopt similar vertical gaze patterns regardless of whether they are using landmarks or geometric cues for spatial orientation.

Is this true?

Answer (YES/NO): NO